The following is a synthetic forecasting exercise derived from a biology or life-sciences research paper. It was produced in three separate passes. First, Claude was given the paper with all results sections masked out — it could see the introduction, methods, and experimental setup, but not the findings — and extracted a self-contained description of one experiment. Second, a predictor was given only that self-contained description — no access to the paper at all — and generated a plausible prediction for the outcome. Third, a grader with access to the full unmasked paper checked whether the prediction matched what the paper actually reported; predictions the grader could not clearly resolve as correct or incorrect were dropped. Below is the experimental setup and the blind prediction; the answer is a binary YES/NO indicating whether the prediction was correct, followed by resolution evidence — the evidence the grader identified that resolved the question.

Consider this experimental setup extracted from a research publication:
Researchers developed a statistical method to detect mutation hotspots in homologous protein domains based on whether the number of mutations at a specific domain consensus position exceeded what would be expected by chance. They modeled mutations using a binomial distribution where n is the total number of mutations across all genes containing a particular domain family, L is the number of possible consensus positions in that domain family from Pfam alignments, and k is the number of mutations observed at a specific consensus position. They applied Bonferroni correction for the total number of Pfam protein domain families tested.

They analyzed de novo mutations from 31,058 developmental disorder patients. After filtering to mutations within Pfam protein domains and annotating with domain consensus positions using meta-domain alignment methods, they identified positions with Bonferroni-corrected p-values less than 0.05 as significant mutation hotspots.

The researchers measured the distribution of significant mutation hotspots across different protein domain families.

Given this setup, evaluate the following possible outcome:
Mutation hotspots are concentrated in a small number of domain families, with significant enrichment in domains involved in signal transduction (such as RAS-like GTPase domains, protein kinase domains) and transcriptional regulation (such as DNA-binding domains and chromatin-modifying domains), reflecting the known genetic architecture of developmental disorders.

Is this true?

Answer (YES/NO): NO